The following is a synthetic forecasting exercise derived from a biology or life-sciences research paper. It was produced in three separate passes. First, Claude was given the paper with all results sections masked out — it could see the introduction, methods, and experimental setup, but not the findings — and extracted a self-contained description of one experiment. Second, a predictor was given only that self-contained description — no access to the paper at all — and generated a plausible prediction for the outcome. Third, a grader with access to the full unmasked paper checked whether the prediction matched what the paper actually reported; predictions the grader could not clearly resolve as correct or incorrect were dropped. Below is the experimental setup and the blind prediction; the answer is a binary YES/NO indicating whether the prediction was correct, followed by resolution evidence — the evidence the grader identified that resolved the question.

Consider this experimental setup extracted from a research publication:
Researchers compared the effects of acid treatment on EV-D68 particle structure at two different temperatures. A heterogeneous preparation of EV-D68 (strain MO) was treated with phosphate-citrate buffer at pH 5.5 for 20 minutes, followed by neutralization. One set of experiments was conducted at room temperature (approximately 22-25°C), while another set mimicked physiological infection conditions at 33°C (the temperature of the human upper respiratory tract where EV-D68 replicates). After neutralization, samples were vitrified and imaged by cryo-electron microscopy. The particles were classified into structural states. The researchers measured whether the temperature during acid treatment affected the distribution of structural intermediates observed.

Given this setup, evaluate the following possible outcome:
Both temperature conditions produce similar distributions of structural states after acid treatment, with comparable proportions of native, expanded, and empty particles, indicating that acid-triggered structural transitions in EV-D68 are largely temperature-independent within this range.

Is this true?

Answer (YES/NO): YES